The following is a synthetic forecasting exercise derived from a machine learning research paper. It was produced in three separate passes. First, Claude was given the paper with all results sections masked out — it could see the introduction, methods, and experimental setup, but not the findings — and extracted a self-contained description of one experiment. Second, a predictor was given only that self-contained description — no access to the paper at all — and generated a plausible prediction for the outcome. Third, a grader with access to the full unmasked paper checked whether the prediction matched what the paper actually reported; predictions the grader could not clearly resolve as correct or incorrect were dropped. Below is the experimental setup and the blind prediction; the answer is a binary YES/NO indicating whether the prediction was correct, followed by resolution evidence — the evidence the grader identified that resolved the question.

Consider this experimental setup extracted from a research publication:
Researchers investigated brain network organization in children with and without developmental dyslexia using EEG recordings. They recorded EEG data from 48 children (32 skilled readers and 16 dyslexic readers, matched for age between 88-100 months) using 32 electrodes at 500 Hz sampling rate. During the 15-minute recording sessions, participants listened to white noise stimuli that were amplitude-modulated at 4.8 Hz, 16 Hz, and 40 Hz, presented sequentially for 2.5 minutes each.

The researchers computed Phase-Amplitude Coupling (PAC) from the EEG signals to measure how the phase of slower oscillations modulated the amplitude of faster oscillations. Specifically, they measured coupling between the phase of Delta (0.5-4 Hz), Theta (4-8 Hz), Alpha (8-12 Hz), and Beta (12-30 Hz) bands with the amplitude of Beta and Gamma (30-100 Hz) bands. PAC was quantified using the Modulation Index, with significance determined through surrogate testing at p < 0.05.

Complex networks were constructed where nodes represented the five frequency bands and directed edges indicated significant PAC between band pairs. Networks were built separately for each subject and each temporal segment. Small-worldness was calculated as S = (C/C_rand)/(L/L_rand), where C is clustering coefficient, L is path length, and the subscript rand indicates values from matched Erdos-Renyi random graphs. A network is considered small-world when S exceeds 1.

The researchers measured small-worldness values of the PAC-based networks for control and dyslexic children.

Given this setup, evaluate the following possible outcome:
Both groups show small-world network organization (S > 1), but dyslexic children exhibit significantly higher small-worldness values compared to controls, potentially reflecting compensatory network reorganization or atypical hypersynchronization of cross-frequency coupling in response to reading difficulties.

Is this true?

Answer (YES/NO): NO